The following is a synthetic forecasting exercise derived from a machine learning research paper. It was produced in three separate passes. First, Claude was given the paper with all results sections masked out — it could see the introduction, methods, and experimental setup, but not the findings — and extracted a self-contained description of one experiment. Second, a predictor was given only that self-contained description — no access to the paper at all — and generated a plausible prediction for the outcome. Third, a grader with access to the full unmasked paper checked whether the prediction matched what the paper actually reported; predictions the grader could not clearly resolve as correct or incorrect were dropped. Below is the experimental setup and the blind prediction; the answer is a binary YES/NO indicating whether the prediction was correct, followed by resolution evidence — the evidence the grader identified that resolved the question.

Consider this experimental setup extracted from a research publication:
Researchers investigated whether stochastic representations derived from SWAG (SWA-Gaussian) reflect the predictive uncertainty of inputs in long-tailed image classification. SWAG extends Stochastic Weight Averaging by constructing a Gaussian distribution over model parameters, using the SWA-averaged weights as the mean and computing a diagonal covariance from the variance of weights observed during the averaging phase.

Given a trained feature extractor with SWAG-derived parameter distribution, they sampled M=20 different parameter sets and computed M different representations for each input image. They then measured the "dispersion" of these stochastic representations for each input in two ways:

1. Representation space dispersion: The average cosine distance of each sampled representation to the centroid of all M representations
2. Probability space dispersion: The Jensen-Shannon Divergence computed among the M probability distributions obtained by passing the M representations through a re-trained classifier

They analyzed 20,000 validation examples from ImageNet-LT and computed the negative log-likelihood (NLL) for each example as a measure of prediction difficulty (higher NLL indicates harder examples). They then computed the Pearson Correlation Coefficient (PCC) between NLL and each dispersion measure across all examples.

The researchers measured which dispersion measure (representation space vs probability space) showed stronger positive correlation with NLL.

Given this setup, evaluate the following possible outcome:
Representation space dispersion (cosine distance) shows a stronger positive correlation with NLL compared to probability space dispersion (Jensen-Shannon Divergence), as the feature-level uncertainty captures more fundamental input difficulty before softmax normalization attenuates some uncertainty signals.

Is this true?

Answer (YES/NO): NO